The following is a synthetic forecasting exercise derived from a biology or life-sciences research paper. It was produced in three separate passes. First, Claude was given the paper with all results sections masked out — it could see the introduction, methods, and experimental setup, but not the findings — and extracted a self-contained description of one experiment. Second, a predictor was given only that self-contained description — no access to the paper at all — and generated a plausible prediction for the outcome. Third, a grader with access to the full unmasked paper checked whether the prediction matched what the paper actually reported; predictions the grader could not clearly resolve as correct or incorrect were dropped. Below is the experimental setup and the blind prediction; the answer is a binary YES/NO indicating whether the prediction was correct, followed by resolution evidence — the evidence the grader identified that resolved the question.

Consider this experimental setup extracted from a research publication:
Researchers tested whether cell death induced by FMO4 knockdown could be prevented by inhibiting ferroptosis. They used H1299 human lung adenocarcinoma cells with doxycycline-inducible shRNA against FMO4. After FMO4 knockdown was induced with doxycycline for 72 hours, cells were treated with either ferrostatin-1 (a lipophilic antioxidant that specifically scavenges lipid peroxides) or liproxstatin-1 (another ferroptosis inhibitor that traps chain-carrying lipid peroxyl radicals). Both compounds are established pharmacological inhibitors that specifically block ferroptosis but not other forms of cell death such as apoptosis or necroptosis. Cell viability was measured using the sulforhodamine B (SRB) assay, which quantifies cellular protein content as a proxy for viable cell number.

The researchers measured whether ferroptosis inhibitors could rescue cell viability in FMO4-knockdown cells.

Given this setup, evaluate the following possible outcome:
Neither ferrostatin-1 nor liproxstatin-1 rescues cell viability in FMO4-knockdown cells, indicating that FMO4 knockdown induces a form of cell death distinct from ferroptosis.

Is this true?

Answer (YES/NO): NO